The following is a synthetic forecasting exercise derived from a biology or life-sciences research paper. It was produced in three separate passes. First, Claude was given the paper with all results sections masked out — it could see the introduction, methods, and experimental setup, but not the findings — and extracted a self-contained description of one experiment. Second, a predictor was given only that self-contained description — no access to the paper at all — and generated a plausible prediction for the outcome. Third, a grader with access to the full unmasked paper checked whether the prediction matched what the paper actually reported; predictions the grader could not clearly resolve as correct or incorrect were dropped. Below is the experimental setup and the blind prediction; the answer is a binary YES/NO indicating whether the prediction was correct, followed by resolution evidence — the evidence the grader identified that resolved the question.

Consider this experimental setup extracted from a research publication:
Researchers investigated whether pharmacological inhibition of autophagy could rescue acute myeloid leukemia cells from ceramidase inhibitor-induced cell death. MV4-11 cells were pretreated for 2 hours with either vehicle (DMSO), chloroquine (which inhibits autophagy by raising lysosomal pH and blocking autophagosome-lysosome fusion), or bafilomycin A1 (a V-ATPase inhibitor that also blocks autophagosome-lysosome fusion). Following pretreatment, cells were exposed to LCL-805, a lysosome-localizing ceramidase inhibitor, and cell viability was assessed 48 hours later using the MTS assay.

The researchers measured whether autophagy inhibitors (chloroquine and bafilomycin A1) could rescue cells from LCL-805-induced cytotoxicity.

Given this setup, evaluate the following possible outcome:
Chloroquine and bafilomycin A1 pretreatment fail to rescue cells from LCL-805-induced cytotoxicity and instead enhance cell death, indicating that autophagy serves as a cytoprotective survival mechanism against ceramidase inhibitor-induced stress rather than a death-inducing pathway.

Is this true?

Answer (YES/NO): YES